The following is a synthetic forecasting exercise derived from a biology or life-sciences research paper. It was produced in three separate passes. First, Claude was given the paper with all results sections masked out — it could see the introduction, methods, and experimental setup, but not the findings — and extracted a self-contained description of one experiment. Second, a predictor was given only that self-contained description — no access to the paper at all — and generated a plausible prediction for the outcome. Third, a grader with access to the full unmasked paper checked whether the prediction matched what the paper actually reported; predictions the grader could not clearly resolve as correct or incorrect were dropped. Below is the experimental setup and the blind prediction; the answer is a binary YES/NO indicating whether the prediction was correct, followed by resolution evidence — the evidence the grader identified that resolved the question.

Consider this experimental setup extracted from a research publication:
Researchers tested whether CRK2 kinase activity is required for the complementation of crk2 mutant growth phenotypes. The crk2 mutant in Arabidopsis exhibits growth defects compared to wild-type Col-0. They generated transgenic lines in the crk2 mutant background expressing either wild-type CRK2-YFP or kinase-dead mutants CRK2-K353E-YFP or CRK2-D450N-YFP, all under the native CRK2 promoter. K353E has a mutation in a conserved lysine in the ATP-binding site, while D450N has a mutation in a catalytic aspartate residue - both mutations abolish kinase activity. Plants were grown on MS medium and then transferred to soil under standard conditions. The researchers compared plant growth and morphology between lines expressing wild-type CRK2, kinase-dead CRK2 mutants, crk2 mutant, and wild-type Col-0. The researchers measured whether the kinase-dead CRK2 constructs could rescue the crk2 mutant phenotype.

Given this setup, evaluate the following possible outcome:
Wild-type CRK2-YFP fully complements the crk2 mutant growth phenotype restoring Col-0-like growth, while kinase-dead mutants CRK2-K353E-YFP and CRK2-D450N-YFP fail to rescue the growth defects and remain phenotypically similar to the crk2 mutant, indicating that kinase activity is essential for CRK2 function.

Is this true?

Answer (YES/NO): YES